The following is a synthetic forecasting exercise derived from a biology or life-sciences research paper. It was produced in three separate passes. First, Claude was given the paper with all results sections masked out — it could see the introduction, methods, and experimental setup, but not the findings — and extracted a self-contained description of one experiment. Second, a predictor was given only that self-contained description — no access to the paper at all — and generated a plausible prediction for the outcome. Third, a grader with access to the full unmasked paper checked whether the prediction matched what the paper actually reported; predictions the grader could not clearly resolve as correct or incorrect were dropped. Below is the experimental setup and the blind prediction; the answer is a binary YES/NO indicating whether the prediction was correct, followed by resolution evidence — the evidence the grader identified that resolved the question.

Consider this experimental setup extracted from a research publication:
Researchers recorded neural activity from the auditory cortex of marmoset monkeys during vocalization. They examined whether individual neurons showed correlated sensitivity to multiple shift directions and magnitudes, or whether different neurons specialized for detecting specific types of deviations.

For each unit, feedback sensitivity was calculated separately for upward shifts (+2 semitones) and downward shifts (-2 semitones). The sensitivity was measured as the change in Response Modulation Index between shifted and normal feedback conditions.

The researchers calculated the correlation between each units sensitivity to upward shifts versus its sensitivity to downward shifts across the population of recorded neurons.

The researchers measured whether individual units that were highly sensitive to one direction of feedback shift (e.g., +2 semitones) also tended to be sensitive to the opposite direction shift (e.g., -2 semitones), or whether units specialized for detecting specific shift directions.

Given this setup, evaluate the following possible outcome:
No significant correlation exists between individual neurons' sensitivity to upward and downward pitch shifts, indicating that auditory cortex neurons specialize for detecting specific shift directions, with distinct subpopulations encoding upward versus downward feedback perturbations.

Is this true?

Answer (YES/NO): NO